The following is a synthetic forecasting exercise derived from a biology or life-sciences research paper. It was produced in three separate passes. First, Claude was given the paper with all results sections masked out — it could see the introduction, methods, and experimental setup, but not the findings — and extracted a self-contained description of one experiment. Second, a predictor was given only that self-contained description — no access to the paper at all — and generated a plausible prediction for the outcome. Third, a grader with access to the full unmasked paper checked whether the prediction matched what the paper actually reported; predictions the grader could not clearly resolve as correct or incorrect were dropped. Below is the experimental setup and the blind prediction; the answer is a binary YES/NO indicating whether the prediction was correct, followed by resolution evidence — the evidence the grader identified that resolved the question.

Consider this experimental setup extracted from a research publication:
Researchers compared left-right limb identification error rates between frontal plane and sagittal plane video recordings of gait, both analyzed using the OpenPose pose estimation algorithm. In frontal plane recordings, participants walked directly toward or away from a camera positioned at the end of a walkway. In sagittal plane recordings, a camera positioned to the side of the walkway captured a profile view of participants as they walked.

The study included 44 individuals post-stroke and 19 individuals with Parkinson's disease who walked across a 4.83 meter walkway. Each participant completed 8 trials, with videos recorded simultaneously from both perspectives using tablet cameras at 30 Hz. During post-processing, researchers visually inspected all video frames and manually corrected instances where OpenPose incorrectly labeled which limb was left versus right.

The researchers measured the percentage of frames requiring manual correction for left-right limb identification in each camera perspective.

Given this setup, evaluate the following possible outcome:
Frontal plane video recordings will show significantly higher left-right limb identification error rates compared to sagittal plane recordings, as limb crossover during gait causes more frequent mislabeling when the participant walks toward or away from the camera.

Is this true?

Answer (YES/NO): NO